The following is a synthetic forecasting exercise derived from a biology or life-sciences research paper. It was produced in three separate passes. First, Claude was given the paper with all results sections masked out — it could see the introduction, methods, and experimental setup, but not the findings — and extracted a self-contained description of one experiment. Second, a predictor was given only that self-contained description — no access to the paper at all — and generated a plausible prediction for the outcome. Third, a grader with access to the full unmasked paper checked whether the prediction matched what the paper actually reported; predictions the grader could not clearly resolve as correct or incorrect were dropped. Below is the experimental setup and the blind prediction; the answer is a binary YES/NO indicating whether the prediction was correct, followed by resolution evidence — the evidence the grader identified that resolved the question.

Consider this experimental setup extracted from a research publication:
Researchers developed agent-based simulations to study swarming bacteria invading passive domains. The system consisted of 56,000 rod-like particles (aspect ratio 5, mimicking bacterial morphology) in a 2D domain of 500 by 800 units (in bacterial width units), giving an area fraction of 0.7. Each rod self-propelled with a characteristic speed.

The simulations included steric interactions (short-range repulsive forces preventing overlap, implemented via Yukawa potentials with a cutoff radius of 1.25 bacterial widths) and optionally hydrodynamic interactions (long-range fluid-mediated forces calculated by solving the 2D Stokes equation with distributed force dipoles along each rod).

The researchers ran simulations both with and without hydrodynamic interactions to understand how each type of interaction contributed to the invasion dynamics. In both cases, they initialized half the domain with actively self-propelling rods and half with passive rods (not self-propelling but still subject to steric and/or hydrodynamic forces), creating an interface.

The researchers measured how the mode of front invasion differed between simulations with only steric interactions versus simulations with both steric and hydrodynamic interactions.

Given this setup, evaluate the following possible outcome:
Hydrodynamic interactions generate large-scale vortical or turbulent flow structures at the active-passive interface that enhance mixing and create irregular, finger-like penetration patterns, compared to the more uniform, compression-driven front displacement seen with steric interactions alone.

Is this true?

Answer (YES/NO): NO